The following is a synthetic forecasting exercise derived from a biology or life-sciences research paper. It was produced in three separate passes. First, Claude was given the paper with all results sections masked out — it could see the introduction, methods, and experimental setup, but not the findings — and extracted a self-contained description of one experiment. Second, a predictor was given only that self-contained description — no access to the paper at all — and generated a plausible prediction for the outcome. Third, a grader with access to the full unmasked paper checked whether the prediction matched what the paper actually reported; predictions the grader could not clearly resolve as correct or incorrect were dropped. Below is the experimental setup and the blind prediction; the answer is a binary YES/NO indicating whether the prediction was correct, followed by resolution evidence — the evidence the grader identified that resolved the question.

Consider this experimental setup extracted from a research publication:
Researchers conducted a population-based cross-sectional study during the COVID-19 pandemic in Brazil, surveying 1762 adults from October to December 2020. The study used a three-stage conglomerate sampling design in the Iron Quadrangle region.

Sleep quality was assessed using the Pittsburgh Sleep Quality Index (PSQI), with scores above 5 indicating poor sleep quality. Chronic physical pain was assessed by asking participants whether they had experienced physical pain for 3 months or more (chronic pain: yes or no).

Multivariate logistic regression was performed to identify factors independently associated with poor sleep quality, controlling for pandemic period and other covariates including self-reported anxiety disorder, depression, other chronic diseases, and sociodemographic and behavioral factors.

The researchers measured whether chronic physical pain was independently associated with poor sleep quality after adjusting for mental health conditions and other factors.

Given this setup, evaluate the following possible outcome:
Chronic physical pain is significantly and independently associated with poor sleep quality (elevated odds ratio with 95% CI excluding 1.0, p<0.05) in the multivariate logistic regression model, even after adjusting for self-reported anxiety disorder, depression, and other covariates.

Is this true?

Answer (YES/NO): NO